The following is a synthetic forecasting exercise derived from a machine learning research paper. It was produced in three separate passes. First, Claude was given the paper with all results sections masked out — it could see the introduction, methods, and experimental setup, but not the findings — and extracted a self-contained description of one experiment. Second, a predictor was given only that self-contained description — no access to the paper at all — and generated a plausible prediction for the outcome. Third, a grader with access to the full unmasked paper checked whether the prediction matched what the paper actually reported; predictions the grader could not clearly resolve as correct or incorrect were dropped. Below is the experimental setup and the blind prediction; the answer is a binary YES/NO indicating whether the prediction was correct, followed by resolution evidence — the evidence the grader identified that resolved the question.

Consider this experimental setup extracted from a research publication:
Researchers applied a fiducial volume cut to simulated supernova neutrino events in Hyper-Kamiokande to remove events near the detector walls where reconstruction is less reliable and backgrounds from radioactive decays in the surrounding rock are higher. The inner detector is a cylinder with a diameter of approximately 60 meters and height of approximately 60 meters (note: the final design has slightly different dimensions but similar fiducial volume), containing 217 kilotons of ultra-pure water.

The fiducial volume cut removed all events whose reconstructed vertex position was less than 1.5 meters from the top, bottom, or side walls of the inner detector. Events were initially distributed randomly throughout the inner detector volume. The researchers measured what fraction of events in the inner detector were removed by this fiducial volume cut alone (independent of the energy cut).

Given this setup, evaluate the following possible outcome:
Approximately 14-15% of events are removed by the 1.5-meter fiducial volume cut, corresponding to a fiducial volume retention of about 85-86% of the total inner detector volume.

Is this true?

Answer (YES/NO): NO